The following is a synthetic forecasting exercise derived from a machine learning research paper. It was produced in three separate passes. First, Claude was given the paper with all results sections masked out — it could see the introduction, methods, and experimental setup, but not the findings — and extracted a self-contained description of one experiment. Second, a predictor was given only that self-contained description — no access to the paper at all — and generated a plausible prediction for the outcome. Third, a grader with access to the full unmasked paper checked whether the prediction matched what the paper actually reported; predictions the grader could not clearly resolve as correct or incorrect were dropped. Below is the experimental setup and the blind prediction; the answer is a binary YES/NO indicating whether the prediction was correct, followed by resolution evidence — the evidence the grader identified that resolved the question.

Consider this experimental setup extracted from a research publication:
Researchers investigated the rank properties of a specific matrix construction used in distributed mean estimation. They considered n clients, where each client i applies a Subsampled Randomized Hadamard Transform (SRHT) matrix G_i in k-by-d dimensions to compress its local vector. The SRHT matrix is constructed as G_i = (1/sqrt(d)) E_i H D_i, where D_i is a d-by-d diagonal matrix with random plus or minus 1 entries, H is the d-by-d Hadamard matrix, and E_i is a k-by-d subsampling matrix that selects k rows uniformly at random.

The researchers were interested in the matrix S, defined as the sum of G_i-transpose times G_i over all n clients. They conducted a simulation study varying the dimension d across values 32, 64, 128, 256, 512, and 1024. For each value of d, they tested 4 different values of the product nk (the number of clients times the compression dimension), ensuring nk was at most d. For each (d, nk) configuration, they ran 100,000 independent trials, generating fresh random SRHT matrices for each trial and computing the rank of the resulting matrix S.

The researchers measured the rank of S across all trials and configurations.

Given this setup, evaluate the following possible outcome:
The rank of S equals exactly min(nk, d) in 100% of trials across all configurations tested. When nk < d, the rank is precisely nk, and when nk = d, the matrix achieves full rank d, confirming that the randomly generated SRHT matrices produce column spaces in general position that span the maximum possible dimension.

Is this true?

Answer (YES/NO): NO